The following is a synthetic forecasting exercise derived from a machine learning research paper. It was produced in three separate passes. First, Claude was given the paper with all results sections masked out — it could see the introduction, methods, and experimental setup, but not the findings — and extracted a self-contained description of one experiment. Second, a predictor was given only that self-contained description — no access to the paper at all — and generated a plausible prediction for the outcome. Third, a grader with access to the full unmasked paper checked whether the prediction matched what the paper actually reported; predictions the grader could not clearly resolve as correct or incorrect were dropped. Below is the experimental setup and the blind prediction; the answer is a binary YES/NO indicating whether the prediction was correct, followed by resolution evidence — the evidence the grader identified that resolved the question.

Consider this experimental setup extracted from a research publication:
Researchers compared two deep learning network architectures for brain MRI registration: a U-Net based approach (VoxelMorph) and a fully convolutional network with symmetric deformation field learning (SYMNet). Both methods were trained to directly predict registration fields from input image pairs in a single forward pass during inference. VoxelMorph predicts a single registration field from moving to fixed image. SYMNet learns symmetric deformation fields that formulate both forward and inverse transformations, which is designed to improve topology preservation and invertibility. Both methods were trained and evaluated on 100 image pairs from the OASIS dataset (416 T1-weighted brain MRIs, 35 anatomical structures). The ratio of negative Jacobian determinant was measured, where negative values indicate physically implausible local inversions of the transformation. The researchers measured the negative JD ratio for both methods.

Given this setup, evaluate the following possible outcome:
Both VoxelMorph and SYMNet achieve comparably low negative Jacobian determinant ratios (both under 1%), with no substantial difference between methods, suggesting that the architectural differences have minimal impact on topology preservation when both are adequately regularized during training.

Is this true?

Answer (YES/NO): NO